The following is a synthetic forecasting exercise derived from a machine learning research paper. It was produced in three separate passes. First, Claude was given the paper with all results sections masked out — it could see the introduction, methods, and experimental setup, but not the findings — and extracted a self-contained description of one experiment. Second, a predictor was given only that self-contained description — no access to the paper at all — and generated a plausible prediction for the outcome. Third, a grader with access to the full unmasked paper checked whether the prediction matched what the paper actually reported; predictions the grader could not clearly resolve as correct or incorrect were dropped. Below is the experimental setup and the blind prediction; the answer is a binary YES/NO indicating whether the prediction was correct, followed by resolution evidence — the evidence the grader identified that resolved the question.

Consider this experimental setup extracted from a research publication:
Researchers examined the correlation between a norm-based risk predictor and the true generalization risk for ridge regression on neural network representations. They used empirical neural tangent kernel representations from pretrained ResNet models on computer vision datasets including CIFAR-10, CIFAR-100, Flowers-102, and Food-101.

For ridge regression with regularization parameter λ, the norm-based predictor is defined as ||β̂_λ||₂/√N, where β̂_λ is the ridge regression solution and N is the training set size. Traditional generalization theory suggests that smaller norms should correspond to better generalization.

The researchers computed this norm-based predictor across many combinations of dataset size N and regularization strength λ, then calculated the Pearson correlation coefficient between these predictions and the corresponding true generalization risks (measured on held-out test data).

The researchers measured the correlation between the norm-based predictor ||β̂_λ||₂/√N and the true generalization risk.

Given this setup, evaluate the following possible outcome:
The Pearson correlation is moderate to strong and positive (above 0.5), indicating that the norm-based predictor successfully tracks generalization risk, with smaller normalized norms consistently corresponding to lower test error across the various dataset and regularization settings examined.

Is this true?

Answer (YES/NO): NO